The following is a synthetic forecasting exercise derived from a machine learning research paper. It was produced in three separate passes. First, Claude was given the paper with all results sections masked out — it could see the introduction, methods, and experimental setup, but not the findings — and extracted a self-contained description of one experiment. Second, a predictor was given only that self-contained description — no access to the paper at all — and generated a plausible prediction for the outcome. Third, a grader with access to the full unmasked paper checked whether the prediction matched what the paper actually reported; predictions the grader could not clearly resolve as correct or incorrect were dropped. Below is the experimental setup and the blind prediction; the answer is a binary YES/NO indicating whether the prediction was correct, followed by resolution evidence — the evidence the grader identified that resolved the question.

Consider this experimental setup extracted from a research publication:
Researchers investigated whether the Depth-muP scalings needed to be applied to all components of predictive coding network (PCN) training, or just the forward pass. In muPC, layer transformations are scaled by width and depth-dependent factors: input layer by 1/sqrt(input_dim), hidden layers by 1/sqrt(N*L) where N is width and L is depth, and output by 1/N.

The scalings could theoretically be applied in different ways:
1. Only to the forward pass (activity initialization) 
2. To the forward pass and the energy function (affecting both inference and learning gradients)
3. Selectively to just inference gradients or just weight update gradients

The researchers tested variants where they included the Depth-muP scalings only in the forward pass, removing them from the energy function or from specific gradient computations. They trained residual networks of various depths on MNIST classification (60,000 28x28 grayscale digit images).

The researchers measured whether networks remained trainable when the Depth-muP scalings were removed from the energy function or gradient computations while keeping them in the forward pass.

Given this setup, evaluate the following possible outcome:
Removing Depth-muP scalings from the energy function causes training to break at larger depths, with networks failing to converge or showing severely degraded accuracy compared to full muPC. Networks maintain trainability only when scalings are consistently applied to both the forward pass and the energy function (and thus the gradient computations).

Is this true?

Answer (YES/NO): NO